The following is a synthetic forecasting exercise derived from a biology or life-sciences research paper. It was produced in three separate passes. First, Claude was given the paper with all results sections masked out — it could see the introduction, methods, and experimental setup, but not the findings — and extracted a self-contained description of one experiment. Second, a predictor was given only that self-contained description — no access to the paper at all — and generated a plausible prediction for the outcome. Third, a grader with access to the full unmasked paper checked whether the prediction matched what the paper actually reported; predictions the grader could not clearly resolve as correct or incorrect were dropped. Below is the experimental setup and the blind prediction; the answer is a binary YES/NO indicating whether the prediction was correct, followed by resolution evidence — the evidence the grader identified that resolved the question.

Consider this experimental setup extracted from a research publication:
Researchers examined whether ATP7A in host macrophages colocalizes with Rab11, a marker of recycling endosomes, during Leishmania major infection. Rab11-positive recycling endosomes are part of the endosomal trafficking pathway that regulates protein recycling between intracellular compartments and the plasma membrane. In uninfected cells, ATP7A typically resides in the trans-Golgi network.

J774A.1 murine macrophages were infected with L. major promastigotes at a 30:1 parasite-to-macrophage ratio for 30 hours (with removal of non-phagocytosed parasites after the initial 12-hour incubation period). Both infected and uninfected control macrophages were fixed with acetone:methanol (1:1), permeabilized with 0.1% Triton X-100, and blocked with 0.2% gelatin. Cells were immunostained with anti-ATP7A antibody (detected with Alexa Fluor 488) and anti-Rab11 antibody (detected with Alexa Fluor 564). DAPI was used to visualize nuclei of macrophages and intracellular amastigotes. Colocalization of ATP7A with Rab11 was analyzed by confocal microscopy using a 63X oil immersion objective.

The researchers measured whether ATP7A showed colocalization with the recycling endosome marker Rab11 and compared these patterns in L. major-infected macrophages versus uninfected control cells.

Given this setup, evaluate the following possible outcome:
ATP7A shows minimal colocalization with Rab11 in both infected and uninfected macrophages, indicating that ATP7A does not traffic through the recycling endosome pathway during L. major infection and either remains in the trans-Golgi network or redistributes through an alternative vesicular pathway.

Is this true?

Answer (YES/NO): NO